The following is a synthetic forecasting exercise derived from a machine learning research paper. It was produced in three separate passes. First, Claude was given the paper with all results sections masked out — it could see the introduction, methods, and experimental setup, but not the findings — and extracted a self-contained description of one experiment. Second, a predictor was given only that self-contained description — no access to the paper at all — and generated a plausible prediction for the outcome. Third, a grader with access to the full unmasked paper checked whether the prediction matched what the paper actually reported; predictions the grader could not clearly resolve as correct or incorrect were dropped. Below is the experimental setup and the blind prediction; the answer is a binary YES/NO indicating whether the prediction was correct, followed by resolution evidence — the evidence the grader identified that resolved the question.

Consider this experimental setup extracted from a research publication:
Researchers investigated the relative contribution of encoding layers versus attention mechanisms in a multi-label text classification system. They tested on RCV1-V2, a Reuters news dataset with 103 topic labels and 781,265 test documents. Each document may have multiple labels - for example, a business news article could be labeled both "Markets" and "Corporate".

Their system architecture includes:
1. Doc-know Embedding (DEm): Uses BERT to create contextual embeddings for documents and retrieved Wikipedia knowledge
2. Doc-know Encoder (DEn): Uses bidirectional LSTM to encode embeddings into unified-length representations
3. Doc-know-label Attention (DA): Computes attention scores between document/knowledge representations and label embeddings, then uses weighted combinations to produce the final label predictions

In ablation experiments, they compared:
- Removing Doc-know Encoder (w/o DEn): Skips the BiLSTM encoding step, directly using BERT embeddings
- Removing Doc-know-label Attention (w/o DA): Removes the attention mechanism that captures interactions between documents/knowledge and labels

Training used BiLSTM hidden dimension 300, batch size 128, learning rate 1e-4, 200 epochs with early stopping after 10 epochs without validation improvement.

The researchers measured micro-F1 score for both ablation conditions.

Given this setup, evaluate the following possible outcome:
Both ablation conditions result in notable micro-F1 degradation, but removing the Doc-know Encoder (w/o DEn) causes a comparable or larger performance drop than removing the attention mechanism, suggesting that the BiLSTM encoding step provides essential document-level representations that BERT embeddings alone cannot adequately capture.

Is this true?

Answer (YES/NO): NO